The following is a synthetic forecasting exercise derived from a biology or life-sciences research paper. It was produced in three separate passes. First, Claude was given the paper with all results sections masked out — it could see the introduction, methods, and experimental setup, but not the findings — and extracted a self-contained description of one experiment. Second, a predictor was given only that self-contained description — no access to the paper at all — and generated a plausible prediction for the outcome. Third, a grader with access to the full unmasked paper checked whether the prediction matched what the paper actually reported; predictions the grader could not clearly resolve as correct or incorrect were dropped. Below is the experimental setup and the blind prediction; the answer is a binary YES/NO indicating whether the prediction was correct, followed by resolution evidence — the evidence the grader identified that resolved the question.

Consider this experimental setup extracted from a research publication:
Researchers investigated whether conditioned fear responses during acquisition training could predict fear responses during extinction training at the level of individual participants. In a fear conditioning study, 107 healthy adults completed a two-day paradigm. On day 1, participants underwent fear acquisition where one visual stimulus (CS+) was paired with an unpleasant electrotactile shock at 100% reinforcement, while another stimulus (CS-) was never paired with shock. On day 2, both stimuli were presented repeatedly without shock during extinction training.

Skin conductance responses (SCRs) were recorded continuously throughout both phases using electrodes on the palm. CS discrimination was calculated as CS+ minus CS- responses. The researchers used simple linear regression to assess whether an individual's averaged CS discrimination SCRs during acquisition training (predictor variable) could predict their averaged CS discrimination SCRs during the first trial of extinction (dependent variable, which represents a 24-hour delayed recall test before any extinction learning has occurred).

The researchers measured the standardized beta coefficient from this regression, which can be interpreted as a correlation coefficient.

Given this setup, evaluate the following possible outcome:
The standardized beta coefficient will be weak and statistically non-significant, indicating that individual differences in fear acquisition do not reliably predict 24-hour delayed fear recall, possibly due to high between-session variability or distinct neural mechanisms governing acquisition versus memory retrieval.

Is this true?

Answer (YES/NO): NO